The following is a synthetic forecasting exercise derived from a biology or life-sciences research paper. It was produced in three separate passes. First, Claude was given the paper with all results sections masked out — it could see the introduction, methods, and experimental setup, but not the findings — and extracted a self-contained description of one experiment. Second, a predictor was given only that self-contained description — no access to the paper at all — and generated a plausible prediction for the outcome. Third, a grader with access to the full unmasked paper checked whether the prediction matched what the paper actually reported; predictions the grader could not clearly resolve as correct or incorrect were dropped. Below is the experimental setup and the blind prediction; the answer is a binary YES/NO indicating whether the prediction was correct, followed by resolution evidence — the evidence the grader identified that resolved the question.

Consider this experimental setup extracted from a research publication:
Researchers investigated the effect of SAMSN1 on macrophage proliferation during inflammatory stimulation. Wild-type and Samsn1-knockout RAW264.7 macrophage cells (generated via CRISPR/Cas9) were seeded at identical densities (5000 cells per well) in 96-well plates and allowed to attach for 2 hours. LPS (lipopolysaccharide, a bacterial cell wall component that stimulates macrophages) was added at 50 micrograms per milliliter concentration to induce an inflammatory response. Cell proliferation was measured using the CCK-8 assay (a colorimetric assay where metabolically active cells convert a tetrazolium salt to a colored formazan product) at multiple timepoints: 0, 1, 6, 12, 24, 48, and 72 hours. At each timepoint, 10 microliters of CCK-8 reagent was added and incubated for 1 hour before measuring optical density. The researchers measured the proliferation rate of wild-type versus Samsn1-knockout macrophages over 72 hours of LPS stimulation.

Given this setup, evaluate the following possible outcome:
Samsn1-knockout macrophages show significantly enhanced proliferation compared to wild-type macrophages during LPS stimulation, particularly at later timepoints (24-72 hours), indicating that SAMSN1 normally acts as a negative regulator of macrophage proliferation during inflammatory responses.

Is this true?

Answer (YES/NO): YES